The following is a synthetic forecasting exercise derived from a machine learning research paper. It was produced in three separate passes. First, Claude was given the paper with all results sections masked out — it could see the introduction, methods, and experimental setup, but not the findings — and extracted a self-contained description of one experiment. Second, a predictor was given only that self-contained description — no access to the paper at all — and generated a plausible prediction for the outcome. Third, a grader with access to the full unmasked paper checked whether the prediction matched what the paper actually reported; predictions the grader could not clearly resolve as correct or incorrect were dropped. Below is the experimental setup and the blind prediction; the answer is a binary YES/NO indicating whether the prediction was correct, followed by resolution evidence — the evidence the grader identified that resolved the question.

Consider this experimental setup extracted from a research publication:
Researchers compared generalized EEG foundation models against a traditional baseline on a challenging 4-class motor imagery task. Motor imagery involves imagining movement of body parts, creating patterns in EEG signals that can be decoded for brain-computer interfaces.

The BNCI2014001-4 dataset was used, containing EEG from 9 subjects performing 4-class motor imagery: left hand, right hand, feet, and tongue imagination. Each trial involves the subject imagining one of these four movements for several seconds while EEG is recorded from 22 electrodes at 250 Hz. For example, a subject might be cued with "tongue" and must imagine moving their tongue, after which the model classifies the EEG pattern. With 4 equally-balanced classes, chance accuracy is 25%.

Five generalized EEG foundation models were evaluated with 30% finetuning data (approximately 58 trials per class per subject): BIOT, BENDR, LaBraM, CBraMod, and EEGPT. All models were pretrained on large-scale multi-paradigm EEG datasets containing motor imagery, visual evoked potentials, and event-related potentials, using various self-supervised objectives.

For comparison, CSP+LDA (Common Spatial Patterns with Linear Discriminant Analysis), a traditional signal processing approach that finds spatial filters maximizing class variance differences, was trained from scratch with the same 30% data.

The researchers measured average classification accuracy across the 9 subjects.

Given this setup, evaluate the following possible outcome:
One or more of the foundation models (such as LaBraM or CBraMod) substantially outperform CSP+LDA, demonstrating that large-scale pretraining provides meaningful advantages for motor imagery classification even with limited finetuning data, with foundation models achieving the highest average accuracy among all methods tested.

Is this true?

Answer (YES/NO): NO